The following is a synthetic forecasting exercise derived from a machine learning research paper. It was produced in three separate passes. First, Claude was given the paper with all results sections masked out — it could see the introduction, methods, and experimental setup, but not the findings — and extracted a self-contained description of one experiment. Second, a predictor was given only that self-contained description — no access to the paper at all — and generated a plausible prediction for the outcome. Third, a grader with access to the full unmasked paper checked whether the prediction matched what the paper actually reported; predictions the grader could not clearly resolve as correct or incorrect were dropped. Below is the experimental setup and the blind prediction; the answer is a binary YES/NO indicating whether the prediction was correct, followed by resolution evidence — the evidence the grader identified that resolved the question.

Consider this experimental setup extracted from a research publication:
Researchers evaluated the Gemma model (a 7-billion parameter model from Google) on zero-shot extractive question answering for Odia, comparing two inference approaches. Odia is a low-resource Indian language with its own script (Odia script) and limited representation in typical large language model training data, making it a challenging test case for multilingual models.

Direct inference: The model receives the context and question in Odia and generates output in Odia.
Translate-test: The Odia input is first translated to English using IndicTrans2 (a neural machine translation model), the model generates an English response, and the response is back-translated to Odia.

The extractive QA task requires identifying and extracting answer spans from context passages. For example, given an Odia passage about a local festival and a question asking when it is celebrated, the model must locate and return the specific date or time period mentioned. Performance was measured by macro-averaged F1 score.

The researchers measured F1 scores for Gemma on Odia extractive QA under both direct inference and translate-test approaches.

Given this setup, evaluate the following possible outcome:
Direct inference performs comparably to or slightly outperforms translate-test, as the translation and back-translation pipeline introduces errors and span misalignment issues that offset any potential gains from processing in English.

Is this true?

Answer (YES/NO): NO